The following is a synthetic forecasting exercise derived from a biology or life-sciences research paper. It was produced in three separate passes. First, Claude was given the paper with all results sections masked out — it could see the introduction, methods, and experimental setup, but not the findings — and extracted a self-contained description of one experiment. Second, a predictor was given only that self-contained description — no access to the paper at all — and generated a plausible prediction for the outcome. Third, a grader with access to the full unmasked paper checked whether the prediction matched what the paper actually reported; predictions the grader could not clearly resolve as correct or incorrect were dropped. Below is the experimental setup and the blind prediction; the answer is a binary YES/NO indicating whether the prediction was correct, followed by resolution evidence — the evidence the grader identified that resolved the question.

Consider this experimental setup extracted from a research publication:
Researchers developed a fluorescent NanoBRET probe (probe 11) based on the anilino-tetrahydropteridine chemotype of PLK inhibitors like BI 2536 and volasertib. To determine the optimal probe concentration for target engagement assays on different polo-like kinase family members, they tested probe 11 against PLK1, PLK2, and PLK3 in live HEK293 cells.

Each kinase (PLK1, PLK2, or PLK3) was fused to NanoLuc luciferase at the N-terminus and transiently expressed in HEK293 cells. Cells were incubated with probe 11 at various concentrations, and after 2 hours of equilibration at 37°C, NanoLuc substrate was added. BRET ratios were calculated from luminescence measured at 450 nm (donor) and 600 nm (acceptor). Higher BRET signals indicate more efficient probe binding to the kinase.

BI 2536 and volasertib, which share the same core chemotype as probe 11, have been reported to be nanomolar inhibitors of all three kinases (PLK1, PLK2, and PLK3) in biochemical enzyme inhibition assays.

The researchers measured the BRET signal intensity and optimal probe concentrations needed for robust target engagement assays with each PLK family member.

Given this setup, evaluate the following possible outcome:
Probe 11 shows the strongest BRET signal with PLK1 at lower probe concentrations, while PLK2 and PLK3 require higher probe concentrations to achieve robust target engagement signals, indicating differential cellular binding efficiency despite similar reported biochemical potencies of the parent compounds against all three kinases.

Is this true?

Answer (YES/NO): YES